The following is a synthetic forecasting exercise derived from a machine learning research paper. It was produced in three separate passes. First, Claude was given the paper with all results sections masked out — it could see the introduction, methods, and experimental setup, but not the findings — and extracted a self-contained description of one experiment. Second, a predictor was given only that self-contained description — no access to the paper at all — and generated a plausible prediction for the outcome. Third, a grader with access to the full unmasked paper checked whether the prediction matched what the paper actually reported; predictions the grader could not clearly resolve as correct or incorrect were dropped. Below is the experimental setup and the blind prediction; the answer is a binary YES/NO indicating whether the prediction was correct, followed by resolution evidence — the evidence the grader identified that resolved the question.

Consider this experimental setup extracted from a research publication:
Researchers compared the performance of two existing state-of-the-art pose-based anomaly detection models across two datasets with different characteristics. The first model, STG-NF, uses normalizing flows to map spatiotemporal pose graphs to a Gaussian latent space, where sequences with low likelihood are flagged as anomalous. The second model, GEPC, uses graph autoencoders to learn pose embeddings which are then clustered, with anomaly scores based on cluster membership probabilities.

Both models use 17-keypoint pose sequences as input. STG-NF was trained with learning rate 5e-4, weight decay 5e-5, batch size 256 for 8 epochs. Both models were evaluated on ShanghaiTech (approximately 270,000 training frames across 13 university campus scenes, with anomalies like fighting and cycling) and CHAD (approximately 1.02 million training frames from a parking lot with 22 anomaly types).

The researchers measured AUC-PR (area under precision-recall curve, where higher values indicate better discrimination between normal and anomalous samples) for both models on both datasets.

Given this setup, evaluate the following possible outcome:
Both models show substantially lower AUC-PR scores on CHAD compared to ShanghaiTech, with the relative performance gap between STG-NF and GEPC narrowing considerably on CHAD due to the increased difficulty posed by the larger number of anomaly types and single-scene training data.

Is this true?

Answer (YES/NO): NO